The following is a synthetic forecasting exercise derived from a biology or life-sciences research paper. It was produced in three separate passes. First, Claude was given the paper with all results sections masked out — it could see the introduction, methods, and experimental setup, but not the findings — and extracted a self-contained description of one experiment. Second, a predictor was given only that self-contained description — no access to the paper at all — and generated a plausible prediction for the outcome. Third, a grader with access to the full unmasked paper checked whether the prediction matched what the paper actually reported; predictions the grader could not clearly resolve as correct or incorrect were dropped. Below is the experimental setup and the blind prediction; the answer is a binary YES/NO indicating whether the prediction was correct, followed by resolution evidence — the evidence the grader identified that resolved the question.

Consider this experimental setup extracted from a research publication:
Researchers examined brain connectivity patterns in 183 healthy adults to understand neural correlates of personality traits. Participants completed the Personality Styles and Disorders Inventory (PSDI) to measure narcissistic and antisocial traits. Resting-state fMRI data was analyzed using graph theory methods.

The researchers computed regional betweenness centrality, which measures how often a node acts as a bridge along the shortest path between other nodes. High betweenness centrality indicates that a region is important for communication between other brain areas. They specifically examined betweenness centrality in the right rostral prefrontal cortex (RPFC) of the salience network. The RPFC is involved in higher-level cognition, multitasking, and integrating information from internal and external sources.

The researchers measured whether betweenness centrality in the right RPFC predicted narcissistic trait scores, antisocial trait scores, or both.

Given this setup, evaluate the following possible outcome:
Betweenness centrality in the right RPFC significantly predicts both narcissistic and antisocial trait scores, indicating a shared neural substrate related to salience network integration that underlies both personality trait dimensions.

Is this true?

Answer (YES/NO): NO